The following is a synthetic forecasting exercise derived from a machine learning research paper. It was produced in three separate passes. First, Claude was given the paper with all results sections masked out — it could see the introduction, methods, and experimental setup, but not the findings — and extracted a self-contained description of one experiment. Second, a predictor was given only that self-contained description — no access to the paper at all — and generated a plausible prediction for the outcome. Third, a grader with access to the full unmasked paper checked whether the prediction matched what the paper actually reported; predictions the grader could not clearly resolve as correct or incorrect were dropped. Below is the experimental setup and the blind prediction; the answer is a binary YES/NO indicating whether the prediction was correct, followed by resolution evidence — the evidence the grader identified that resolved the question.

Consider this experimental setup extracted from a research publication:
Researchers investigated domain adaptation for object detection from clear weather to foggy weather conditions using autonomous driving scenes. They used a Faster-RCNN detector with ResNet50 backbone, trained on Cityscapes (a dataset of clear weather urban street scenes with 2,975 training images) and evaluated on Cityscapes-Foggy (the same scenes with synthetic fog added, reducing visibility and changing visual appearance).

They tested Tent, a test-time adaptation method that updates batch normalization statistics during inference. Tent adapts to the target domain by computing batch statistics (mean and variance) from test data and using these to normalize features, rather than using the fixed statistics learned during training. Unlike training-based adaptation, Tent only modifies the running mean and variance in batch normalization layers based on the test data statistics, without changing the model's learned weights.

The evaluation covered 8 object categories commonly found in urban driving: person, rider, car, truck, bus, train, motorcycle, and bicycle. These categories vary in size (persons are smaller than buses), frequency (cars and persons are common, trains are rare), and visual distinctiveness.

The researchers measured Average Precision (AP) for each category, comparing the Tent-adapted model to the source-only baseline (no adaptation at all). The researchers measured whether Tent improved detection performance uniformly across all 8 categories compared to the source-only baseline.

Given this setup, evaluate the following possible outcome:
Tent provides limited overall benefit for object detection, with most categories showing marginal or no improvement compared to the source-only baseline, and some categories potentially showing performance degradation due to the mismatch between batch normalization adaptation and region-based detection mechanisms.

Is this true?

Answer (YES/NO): NO